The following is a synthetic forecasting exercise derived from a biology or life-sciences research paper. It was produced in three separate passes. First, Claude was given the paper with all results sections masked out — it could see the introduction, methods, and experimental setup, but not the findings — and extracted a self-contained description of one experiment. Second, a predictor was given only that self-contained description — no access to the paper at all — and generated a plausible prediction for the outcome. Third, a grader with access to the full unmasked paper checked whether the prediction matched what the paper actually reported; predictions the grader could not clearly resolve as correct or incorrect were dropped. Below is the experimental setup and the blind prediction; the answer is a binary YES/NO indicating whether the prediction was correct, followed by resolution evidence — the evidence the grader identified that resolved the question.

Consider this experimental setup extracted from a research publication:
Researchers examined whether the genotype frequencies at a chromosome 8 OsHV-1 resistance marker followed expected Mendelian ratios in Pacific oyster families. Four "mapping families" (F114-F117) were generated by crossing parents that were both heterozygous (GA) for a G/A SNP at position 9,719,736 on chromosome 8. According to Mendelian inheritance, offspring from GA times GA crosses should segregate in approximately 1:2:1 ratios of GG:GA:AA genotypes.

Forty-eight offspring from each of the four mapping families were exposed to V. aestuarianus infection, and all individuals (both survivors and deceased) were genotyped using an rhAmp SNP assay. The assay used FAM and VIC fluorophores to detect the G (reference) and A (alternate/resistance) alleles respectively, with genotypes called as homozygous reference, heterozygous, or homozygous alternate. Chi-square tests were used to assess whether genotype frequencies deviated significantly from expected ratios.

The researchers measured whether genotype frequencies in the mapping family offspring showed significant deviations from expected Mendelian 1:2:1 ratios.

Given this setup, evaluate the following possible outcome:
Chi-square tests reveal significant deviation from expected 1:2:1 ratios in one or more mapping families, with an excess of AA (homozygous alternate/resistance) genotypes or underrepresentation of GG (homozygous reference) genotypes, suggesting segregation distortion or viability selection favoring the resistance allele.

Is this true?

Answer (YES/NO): NO